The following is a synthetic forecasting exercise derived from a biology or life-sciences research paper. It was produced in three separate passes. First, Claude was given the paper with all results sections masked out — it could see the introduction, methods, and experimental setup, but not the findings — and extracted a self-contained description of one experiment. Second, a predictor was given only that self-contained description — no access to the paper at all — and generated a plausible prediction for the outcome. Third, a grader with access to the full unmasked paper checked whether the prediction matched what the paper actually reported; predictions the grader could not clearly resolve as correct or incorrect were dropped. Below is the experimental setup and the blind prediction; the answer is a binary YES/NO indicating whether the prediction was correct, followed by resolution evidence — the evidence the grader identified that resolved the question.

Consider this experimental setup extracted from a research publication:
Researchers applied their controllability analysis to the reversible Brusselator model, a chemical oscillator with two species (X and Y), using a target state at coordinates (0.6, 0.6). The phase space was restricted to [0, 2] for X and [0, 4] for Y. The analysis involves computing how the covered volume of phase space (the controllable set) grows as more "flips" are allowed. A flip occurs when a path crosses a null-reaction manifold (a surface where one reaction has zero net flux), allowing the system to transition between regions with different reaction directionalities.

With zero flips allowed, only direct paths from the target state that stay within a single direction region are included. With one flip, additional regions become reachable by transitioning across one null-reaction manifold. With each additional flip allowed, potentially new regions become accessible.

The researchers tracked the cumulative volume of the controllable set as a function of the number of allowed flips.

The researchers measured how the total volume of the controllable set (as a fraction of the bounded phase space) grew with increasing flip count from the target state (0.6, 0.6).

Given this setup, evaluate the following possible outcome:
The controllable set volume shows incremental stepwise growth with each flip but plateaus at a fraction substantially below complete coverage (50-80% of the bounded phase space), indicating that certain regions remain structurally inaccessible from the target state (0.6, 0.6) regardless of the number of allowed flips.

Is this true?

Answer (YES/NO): NO